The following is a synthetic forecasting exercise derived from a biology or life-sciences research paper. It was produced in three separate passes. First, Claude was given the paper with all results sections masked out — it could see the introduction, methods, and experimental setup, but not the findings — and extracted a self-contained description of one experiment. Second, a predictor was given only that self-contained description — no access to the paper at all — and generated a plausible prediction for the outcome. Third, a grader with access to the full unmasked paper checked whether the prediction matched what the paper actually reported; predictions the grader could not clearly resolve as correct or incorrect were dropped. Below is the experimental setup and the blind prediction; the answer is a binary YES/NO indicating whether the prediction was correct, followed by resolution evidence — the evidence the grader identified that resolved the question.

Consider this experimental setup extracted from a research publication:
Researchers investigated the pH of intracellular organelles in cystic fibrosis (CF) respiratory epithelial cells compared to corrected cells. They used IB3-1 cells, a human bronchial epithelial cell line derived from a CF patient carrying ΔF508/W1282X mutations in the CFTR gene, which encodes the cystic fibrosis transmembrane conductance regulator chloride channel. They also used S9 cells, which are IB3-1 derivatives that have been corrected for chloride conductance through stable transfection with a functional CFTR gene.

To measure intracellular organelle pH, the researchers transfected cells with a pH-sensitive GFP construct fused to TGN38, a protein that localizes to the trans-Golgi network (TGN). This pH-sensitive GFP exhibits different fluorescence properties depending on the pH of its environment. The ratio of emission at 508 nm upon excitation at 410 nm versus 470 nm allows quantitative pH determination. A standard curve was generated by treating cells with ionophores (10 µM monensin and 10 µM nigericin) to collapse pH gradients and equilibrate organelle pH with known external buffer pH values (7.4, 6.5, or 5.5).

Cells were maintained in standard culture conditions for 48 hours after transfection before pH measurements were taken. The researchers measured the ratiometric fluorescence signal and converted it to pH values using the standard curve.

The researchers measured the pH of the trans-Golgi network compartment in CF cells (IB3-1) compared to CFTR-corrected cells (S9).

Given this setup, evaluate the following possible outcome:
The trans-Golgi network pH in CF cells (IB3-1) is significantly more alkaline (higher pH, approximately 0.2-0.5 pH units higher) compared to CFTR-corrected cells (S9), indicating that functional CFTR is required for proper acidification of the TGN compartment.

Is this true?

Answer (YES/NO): NO